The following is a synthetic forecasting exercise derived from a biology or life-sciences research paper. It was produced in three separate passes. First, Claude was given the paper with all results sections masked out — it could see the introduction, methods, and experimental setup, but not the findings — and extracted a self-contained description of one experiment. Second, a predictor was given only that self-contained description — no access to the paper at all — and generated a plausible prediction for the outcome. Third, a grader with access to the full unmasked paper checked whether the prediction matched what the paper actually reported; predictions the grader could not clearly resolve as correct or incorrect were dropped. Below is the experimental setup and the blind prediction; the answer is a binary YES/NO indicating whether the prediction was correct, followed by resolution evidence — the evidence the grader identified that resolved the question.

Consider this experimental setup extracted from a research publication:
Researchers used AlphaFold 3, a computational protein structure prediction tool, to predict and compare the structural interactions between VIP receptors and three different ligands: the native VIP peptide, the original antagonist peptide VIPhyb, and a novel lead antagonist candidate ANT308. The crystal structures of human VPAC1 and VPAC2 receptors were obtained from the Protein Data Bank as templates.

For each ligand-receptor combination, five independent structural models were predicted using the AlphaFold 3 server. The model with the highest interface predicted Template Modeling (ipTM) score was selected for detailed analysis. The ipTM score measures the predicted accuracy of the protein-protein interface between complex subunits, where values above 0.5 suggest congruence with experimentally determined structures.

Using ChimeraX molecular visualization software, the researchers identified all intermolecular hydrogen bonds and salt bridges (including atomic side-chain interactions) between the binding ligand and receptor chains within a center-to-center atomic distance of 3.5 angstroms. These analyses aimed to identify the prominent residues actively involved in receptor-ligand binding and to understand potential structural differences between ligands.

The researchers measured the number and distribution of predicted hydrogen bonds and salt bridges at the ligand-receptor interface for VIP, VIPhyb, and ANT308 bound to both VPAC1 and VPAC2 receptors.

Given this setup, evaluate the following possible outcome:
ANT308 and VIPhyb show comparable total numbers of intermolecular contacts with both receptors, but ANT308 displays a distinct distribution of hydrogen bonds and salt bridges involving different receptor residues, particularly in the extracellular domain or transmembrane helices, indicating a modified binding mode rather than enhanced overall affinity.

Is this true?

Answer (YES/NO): NO